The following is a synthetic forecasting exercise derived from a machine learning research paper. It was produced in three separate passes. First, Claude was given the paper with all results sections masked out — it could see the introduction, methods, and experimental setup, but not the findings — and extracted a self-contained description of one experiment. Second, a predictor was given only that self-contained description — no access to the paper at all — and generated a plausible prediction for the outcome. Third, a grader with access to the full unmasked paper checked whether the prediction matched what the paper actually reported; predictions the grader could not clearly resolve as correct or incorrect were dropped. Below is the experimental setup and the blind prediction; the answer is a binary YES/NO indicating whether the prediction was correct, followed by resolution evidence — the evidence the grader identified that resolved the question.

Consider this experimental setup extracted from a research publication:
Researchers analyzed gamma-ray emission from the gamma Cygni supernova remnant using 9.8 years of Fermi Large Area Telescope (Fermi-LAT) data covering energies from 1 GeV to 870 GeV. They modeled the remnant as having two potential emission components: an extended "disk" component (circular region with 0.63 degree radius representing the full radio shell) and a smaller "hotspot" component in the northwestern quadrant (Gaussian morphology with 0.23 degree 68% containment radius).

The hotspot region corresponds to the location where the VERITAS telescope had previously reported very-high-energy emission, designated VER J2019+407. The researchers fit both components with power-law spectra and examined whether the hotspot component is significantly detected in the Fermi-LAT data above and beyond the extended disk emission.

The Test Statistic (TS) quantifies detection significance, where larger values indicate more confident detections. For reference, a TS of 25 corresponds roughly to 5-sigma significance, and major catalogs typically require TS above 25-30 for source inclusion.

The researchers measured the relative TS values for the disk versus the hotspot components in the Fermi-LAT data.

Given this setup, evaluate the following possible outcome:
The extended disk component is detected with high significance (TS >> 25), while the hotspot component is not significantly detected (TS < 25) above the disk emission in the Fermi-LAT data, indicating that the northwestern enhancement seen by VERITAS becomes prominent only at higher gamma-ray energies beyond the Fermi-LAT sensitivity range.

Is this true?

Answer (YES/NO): NO